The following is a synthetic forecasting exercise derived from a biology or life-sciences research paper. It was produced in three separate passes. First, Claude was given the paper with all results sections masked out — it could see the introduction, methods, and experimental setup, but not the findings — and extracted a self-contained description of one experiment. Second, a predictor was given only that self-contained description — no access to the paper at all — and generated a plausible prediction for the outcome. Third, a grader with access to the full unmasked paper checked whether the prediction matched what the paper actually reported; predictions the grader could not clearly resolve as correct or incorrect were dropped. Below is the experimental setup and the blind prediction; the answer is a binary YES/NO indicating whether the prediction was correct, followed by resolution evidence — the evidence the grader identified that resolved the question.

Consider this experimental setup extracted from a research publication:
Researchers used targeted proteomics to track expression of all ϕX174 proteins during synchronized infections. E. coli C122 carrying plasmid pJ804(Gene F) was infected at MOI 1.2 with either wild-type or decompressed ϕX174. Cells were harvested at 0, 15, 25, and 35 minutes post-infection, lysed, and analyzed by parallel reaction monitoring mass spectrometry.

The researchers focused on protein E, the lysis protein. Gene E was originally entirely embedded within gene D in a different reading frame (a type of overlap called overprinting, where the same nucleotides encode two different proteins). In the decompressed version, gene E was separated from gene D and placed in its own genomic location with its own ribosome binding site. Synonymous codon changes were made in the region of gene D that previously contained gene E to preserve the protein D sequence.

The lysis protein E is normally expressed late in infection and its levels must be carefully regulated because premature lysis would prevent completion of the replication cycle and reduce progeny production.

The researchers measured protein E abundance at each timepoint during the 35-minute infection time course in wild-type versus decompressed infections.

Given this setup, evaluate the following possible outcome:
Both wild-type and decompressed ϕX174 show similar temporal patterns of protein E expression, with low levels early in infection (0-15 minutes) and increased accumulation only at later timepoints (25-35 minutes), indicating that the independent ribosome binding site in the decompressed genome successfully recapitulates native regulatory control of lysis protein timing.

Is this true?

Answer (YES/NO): NO